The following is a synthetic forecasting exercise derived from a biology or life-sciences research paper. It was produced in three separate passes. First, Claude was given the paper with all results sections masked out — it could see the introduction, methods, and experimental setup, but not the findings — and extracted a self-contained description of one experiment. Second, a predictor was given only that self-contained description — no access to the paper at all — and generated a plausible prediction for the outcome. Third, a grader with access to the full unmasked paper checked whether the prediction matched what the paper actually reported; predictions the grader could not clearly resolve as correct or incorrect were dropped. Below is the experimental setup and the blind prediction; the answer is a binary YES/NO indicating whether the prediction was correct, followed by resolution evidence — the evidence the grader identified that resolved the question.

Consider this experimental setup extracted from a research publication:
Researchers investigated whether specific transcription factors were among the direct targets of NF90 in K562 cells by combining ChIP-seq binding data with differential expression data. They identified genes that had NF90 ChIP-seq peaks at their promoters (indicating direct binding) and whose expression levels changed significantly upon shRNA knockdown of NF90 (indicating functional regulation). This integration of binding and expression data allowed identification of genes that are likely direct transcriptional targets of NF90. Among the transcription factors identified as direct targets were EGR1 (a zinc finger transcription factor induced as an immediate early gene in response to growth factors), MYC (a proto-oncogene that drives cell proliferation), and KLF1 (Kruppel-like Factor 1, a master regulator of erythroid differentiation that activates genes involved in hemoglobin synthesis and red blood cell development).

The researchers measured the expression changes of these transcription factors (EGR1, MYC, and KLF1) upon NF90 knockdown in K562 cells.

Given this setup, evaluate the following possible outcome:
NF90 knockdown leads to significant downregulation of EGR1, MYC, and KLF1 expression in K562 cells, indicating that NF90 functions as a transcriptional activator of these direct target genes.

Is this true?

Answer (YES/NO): NO